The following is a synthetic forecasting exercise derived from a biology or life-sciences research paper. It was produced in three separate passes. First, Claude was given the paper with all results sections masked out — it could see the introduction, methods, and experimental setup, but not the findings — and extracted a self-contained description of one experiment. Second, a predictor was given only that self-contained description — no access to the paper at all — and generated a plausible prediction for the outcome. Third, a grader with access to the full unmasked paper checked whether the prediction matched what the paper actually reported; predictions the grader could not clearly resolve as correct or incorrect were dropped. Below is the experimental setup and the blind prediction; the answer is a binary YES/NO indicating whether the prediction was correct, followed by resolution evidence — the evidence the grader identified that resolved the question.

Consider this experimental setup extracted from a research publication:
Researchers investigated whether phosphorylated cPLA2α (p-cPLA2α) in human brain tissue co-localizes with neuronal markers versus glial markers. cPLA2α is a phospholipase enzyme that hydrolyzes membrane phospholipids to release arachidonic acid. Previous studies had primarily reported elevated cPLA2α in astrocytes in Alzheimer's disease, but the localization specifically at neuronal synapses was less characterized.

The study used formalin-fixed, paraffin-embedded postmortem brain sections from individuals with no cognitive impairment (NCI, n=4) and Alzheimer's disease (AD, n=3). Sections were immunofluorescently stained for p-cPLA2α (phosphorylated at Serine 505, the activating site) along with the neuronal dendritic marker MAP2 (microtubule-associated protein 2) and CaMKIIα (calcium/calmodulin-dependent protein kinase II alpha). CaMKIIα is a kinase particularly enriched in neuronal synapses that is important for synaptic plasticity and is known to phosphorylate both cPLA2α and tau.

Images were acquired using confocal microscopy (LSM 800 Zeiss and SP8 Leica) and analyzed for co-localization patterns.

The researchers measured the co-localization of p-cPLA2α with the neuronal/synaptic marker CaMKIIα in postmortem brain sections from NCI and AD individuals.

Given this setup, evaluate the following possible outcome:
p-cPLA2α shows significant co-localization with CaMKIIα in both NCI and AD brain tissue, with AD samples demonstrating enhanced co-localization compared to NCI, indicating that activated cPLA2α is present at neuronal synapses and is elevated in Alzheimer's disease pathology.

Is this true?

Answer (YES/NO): NO